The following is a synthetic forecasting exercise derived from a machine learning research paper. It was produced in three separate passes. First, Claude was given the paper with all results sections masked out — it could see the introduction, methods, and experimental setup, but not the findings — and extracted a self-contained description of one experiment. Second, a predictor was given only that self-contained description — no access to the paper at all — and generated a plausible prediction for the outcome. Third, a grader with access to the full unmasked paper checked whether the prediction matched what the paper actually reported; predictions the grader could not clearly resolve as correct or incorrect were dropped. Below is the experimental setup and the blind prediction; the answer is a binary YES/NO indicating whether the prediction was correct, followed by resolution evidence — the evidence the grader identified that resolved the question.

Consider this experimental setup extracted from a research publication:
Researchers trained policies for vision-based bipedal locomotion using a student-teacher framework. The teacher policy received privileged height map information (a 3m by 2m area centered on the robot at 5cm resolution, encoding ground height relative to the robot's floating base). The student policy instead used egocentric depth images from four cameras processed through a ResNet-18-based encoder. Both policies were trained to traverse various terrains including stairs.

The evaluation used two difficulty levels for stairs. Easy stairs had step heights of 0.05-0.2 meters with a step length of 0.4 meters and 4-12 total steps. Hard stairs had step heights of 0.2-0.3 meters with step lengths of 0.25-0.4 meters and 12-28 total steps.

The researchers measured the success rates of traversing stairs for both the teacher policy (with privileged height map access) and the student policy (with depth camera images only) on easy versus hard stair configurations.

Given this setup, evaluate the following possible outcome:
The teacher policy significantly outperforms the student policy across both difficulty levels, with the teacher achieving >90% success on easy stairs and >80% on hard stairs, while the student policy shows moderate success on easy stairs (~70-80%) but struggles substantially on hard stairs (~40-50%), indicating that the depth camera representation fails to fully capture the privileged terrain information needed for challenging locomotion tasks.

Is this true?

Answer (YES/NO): NO